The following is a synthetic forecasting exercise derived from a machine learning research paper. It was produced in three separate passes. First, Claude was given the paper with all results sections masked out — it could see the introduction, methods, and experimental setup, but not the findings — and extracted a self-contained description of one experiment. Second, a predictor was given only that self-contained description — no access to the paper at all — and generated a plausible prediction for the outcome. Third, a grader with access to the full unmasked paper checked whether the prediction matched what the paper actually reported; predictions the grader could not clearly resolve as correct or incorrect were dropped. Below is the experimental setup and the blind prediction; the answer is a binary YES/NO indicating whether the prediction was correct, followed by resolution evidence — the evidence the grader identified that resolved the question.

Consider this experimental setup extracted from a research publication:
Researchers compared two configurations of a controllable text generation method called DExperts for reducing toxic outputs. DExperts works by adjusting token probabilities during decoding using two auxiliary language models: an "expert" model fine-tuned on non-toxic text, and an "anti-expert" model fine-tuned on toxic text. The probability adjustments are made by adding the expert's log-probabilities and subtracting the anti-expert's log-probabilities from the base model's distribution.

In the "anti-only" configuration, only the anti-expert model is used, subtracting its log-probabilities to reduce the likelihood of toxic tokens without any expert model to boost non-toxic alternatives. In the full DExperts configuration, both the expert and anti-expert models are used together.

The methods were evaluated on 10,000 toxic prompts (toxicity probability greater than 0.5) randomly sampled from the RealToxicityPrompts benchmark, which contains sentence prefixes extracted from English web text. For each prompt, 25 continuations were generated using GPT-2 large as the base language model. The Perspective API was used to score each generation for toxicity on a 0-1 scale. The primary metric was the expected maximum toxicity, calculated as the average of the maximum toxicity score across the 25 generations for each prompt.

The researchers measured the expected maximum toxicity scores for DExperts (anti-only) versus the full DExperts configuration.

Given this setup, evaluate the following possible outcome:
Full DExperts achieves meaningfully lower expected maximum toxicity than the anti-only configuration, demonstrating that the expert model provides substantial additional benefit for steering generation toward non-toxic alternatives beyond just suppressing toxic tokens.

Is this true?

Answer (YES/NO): YES